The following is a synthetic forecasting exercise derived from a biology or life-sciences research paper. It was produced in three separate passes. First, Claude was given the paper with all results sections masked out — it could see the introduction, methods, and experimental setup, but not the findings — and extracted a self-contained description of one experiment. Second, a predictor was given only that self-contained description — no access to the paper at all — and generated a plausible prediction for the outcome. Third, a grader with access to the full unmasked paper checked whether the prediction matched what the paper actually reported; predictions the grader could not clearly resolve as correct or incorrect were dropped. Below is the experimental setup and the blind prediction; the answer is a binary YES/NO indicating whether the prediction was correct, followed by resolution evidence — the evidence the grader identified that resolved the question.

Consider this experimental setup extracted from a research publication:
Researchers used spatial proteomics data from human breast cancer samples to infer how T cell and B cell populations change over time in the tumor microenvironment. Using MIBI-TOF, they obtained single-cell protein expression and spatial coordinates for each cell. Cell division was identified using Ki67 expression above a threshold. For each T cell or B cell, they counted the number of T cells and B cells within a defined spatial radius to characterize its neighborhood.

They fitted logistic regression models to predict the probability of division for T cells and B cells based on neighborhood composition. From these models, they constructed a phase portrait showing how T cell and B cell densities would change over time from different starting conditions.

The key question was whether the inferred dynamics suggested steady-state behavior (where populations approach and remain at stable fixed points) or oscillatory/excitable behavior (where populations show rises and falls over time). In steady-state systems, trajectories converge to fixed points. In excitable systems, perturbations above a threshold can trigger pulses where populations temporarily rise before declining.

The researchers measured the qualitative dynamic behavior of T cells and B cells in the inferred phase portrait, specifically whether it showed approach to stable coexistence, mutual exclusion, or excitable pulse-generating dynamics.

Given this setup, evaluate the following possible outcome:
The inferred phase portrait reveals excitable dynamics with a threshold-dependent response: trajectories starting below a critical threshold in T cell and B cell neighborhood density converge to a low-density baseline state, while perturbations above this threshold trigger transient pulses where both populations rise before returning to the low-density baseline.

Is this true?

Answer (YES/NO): YES